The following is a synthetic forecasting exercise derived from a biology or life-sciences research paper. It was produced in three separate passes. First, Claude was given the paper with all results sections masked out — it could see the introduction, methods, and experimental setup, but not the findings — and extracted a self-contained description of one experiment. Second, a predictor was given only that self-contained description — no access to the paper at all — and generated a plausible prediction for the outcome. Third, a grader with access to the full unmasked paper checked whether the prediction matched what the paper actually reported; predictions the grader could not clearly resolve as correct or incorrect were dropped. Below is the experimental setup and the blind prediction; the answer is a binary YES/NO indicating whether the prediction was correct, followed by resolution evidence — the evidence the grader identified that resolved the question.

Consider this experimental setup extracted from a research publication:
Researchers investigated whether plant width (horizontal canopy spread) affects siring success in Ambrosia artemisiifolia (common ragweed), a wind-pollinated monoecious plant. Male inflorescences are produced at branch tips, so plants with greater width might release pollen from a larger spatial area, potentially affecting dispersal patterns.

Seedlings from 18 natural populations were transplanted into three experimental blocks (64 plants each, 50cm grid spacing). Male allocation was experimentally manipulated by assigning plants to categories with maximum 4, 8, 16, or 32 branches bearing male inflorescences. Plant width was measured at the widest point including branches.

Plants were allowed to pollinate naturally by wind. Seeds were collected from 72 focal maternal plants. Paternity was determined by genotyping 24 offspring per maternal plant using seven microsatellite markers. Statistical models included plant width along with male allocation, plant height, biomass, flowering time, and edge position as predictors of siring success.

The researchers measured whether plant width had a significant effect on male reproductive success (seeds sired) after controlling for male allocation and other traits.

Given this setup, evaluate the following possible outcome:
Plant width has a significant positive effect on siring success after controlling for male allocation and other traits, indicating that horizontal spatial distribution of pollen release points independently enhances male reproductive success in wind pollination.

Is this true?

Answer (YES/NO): YES